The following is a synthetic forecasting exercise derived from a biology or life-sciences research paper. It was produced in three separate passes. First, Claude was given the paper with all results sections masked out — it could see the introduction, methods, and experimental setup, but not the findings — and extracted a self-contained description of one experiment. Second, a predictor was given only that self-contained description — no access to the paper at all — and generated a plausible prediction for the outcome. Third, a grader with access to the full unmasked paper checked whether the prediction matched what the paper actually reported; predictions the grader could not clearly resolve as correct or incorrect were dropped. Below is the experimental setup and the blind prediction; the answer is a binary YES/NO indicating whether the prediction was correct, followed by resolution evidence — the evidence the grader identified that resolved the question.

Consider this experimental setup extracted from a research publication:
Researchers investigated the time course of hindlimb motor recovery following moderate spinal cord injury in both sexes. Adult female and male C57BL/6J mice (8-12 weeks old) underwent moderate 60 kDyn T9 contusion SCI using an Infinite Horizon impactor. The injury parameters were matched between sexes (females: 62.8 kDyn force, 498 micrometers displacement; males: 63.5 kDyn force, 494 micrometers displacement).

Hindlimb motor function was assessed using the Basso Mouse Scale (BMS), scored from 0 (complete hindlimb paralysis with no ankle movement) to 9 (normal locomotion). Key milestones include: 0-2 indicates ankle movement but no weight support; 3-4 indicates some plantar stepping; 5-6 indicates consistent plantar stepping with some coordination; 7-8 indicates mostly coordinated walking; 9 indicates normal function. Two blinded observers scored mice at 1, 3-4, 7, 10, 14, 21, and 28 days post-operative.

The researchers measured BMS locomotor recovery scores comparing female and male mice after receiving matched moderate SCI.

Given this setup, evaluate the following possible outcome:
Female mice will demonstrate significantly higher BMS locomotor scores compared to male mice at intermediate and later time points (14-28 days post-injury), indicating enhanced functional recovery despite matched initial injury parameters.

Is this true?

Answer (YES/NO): NO